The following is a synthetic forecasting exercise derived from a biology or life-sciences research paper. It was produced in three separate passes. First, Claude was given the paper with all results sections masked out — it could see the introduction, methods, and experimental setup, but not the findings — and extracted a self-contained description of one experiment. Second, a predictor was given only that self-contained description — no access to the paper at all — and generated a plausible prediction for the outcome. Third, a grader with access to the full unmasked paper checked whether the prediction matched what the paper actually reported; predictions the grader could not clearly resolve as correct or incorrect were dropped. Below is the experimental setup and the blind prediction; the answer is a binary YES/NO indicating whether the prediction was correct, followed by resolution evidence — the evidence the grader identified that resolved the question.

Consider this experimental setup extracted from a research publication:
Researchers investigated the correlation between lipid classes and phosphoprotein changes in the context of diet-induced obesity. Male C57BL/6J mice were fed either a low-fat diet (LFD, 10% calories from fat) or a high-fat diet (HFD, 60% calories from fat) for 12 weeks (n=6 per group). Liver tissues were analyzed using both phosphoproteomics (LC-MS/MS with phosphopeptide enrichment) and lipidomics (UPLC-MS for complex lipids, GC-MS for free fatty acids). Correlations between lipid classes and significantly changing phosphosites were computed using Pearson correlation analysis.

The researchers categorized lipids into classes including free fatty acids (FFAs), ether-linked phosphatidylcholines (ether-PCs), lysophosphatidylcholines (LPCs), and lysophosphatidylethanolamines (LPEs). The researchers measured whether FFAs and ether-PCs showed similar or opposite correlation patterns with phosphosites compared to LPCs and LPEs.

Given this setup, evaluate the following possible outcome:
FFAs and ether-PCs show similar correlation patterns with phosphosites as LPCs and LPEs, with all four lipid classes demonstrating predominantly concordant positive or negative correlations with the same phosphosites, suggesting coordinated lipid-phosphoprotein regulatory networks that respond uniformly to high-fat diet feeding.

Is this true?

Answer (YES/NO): NO